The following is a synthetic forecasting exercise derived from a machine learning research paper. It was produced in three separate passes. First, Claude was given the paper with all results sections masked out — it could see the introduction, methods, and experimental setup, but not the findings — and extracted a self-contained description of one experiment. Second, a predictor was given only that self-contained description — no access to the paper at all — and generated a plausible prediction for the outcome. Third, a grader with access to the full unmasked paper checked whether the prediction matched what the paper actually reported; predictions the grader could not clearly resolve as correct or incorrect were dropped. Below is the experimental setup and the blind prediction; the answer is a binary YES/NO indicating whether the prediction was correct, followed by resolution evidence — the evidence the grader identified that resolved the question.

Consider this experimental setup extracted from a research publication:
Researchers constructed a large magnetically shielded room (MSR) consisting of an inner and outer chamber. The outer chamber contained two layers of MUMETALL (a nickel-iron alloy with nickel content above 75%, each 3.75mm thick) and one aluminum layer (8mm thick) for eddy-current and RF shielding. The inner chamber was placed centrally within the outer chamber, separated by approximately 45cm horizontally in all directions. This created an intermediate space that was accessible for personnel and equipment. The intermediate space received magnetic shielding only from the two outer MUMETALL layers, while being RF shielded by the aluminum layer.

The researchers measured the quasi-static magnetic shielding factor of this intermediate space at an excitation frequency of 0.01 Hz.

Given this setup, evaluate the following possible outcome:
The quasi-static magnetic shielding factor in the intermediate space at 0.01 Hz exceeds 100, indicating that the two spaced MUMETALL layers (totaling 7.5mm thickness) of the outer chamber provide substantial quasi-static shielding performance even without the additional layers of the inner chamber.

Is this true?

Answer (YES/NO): NO